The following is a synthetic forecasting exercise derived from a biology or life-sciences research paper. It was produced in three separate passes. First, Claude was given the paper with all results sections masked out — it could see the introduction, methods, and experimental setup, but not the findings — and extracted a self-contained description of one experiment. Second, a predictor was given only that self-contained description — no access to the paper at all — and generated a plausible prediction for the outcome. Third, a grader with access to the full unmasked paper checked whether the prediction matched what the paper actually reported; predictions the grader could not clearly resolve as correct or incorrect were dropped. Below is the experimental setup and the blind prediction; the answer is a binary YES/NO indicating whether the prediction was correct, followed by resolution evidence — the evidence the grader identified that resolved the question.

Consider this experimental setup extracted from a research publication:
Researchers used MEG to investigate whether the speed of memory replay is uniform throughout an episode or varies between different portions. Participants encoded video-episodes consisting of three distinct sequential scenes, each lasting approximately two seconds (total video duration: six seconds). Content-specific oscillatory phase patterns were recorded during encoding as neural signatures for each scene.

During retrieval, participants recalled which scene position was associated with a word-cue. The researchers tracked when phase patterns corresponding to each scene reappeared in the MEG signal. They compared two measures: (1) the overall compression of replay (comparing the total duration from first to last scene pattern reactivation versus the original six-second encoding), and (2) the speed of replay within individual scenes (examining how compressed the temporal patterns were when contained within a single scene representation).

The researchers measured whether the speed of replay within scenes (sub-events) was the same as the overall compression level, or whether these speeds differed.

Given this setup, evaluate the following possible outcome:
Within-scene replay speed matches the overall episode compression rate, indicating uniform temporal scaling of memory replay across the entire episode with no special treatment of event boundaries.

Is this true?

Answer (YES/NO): NO